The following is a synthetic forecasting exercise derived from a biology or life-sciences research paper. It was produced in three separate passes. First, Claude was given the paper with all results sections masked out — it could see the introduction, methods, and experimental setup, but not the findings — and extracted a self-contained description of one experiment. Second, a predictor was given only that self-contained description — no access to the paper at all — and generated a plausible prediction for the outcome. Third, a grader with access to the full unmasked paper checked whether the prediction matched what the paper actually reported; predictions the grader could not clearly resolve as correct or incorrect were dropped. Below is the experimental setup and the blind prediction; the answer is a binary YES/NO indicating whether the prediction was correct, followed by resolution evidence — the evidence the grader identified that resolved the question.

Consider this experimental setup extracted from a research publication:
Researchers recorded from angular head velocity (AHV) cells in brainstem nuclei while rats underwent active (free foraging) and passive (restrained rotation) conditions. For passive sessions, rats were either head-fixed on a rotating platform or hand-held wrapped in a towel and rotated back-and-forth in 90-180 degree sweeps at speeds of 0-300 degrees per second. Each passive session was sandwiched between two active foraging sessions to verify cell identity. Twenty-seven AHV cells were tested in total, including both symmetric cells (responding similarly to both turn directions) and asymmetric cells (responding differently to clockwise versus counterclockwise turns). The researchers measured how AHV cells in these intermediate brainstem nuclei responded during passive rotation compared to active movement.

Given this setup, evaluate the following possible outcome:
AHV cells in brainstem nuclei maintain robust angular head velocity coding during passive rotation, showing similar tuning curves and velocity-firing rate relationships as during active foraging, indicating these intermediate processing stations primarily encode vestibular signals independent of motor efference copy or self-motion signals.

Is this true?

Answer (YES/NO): NO